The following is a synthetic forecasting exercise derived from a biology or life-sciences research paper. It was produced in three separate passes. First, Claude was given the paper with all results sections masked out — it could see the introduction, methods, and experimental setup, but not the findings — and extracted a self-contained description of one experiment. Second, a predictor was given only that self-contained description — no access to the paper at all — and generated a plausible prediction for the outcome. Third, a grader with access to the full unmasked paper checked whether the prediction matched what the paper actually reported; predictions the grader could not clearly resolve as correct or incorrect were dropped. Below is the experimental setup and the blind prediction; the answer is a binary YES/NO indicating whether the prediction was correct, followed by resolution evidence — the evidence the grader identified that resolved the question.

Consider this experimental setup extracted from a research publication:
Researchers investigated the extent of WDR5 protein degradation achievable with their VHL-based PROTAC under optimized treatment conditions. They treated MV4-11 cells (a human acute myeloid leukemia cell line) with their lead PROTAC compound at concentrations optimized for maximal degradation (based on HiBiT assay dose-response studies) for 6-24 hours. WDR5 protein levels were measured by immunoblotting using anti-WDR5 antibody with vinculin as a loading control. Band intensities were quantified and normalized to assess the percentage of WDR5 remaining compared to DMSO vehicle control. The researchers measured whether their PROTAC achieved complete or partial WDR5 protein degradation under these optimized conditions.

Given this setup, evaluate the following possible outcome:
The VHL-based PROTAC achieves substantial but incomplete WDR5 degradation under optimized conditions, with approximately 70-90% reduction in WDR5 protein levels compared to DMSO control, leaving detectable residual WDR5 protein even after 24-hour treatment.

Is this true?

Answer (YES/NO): NO